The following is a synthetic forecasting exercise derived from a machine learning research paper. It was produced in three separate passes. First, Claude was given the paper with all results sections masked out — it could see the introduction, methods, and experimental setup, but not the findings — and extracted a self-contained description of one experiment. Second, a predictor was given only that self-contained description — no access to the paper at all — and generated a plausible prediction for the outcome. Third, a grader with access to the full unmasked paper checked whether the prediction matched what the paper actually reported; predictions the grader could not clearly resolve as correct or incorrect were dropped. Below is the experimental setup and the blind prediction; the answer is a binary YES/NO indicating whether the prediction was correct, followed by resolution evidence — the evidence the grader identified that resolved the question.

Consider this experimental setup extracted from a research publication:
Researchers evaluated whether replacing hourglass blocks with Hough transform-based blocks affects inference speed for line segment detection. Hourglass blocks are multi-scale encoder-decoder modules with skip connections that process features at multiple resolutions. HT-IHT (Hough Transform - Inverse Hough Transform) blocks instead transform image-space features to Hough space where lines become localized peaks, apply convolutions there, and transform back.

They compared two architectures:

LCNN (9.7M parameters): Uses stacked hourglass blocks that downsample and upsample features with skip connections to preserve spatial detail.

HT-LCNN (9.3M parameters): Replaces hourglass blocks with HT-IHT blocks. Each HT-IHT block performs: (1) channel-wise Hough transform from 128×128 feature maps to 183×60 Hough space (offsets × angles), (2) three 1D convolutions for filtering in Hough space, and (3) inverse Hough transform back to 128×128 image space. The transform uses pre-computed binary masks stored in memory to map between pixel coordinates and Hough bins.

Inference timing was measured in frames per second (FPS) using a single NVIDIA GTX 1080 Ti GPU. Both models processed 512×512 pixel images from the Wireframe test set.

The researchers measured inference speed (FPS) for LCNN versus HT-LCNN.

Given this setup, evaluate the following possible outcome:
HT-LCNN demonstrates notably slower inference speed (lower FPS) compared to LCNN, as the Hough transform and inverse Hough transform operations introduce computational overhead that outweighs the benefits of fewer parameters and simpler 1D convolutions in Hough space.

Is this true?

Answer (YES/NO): YES